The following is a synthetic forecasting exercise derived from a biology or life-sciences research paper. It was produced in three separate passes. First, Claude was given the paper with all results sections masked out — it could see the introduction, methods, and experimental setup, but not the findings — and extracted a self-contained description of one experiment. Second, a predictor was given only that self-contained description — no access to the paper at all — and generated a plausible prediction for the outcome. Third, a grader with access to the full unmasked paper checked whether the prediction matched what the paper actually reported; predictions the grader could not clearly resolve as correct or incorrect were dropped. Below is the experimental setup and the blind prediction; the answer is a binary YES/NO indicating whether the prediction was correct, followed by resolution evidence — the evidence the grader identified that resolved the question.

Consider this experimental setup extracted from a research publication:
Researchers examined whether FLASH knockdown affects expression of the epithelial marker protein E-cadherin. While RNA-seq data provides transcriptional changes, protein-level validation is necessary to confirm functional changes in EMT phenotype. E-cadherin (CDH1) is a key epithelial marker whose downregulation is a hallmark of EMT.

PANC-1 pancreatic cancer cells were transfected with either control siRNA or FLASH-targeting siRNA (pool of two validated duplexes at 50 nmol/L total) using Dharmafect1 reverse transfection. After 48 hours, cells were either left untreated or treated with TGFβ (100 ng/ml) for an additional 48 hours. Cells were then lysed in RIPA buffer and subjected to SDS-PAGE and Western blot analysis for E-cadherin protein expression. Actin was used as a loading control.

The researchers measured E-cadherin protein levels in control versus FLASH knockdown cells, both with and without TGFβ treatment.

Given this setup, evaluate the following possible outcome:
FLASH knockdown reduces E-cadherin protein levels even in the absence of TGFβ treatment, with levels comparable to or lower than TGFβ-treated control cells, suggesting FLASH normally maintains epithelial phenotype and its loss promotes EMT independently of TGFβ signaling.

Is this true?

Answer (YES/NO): NO